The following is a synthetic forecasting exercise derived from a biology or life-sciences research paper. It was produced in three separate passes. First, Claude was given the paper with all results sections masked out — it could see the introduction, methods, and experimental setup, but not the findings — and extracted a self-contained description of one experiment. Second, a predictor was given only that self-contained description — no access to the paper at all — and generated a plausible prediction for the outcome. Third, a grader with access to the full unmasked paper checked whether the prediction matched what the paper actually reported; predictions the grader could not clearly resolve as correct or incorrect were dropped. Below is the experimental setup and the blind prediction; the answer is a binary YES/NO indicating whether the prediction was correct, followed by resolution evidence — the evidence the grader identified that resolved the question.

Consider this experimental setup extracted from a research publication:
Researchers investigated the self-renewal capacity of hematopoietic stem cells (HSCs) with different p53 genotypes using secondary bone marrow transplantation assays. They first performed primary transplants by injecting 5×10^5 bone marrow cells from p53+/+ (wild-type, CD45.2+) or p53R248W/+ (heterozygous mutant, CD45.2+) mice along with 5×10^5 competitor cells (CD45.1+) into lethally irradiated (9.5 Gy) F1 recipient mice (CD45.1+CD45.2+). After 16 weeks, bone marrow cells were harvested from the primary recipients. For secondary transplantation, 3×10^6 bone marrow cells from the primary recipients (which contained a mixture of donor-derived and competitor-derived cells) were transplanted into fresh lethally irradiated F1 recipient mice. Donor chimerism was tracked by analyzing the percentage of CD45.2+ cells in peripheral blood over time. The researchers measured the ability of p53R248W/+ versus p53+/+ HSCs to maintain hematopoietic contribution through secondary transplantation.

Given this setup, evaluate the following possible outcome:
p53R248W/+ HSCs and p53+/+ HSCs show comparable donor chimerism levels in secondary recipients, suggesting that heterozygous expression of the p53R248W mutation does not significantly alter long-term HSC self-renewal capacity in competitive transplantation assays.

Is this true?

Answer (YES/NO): NO